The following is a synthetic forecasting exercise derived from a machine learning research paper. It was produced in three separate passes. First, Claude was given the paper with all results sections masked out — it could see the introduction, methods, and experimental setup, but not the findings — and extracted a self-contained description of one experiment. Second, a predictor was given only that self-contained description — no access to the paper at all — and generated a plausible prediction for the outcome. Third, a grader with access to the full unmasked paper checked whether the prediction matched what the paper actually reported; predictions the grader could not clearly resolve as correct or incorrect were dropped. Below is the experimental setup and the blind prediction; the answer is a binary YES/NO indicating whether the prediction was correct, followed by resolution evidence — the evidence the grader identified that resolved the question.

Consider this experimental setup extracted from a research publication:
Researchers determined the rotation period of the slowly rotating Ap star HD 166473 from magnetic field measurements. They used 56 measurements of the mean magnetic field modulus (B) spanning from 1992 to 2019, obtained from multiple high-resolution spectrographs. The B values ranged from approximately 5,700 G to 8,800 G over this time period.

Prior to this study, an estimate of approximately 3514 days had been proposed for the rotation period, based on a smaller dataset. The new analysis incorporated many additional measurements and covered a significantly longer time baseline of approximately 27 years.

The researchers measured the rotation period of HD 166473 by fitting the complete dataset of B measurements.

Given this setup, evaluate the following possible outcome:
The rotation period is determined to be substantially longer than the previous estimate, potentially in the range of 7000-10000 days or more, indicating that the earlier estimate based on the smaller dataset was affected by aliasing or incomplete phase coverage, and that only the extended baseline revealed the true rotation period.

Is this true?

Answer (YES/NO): NO